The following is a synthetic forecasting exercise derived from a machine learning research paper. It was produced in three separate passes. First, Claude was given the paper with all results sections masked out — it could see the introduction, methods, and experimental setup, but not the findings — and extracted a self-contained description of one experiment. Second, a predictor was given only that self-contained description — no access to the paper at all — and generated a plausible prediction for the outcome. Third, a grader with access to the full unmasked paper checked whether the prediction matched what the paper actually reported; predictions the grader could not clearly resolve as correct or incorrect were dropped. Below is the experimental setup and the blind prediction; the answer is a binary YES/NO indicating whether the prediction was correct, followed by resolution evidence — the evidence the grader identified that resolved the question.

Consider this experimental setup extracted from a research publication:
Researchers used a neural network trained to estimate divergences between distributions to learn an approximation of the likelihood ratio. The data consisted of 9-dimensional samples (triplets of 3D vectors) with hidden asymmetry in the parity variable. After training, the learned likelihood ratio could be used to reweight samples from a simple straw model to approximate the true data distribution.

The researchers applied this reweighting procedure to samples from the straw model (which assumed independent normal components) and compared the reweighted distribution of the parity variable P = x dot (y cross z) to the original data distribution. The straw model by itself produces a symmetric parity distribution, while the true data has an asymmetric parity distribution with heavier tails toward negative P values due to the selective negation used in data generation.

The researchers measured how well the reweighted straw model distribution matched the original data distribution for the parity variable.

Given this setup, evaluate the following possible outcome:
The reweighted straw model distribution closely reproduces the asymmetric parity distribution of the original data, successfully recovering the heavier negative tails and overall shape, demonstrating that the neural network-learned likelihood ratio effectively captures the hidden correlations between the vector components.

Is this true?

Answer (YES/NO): YES